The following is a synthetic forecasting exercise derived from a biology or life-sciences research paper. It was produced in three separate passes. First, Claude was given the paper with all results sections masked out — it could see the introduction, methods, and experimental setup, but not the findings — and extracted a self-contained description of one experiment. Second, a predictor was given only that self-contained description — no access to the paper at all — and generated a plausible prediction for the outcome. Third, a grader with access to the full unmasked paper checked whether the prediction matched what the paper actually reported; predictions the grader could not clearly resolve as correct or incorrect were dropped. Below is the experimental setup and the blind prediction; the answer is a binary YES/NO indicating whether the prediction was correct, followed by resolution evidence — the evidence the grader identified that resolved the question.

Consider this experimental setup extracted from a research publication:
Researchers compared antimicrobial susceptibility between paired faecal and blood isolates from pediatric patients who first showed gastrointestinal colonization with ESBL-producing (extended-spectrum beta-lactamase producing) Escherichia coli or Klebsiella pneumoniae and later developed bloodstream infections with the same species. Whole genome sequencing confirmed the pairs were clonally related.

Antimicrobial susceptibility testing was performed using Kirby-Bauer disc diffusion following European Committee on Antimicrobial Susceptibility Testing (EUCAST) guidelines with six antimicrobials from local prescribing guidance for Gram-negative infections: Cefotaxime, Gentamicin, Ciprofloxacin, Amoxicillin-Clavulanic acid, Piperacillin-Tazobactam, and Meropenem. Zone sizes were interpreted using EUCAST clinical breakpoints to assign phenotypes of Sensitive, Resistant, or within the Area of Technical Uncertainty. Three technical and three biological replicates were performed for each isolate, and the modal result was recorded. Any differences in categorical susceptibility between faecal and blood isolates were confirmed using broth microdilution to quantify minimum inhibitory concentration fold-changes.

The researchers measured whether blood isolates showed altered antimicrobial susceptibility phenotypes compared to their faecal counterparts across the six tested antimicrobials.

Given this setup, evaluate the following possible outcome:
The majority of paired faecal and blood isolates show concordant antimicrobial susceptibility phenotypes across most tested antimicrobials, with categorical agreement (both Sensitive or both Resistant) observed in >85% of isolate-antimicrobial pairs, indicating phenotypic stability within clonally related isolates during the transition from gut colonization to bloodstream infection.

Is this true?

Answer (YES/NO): YES